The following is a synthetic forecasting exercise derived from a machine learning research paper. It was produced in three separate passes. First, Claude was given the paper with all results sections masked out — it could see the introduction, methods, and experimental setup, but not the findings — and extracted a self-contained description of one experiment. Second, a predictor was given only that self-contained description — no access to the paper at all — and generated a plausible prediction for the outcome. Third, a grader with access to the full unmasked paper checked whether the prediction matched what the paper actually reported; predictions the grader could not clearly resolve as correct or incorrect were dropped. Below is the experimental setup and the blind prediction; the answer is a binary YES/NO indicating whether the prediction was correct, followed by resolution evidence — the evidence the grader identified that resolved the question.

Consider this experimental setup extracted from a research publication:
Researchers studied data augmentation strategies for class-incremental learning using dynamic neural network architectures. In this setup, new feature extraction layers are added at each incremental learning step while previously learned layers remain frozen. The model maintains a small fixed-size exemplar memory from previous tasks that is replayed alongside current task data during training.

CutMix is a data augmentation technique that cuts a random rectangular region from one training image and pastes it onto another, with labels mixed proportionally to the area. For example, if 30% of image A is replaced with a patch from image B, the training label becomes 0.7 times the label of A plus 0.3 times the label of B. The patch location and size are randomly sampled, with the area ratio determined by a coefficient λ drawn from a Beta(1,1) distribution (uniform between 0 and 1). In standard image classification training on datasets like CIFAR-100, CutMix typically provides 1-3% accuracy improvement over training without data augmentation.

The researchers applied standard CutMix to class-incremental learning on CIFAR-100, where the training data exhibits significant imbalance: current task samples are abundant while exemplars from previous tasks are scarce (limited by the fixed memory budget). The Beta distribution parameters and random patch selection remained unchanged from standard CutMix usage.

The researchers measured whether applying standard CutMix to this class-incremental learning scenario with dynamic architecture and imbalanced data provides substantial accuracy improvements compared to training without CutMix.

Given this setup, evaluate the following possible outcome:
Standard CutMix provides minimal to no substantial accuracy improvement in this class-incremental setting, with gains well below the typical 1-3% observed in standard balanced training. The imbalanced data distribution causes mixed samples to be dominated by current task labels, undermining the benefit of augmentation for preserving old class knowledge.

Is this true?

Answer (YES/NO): YES